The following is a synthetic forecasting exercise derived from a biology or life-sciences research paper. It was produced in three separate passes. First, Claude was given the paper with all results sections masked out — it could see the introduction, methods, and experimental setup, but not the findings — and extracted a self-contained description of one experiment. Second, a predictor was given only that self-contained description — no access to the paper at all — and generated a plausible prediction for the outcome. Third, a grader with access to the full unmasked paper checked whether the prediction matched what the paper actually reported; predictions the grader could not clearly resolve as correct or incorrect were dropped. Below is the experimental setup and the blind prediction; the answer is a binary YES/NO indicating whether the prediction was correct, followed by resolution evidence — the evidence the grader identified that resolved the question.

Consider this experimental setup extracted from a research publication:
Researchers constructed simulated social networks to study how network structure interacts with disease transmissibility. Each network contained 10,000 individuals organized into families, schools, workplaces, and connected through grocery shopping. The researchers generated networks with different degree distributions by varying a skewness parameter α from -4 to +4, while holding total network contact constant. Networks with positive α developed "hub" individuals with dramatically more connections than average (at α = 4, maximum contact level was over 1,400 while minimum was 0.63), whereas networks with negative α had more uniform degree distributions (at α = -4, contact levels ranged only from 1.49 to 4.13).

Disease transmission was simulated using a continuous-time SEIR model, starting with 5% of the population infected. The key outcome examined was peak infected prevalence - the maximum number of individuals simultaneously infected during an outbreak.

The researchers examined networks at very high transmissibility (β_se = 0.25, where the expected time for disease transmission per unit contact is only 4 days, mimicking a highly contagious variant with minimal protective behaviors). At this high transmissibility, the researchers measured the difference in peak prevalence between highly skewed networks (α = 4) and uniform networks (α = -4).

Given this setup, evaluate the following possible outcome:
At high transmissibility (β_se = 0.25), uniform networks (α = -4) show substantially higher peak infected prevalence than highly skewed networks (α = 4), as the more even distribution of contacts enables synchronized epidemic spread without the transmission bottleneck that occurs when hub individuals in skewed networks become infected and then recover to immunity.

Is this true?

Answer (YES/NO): NO